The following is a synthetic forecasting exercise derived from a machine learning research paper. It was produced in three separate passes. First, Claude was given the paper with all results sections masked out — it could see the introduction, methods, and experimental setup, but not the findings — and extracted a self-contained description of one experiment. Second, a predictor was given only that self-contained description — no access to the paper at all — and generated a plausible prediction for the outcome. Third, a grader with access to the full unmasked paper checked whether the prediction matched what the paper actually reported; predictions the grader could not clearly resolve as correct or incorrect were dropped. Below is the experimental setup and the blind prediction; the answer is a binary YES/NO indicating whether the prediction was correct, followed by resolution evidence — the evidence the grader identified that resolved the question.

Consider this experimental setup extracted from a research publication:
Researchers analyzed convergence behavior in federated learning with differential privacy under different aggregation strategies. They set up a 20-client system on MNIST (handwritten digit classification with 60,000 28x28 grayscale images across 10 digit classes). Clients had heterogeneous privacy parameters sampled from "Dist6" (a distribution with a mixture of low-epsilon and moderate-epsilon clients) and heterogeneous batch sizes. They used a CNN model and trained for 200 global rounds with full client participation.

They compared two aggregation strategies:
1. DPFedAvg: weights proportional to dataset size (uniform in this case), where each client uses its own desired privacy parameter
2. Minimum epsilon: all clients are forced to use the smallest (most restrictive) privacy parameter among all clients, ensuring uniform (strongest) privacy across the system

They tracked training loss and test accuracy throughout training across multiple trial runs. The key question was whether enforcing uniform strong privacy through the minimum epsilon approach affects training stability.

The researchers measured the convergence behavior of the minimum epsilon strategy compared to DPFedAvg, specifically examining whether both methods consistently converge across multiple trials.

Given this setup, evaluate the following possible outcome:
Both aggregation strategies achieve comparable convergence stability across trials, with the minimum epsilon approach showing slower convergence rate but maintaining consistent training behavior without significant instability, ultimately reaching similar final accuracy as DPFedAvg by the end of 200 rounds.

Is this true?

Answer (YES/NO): NO